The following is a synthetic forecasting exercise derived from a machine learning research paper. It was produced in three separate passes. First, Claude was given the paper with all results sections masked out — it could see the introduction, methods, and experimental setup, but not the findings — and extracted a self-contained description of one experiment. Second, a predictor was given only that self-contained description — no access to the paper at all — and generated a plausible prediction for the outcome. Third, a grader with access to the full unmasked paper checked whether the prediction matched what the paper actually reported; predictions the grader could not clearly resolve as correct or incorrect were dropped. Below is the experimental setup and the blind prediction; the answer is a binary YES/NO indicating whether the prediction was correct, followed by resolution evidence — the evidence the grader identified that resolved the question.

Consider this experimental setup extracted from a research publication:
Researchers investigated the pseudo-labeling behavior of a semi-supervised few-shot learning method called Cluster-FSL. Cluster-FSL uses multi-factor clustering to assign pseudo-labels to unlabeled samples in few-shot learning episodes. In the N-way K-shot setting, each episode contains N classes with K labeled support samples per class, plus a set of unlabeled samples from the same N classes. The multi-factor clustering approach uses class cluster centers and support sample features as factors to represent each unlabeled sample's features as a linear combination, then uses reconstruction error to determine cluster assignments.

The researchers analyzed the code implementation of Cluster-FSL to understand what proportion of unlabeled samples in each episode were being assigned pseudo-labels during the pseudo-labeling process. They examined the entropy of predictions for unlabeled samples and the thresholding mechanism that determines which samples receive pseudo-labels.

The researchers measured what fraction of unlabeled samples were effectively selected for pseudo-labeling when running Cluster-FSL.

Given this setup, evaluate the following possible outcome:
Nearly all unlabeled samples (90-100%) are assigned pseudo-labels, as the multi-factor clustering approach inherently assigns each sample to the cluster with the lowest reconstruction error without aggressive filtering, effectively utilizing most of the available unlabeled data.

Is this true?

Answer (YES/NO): YES